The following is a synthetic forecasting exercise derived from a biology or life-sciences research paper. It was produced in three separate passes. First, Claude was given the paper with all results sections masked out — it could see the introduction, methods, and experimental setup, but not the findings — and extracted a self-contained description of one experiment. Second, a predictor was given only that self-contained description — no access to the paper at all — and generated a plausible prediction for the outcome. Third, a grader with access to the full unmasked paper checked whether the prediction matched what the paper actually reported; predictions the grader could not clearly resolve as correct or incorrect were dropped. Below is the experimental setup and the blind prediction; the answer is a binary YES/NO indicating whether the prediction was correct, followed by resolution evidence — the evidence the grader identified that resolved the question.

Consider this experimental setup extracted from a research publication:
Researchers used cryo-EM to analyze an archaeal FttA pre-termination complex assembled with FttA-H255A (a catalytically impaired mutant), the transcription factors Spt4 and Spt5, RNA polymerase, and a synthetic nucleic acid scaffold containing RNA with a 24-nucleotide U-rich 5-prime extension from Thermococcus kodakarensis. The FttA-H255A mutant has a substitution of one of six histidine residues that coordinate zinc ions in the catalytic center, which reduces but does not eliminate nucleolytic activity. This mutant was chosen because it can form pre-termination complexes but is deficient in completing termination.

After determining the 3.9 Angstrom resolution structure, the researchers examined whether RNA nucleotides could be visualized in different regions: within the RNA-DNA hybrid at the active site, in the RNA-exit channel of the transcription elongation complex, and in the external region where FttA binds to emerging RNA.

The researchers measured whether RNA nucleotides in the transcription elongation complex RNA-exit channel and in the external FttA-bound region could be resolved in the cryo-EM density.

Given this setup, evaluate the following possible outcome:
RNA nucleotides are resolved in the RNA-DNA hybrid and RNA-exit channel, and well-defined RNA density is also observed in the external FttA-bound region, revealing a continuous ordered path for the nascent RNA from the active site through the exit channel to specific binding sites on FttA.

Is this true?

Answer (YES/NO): NO